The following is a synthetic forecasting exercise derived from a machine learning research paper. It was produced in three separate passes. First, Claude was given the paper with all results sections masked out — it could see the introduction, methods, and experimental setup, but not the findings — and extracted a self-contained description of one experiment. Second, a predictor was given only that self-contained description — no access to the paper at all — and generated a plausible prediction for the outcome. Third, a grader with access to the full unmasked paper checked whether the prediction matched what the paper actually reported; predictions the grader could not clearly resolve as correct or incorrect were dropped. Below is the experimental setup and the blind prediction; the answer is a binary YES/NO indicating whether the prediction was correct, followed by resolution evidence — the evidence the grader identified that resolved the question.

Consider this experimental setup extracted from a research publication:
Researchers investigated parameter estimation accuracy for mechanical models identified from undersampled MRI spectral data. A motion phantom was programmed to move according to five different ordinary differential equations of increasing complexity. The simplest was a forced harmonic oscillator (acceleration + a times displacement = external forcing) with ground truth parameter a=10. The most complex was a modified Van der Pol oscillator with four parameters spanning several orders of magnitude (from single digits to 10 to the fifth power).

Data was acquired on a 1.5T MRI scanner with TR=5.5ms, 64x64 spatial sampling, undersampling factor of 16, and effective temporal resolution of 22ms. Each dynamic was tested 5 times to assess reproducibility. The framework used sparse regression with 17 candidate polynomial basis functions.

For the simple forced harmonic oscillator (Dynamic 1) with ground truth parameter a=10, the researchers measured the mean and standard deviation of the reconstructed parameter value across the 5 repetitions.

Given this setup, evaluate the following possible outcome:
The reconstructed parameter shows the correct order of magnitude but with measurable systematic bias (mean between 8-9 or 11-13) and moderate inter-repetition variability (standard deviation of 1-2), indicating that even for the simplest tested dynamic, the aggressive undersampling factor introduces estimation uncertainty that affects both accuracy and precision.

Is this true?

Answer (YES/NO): NO